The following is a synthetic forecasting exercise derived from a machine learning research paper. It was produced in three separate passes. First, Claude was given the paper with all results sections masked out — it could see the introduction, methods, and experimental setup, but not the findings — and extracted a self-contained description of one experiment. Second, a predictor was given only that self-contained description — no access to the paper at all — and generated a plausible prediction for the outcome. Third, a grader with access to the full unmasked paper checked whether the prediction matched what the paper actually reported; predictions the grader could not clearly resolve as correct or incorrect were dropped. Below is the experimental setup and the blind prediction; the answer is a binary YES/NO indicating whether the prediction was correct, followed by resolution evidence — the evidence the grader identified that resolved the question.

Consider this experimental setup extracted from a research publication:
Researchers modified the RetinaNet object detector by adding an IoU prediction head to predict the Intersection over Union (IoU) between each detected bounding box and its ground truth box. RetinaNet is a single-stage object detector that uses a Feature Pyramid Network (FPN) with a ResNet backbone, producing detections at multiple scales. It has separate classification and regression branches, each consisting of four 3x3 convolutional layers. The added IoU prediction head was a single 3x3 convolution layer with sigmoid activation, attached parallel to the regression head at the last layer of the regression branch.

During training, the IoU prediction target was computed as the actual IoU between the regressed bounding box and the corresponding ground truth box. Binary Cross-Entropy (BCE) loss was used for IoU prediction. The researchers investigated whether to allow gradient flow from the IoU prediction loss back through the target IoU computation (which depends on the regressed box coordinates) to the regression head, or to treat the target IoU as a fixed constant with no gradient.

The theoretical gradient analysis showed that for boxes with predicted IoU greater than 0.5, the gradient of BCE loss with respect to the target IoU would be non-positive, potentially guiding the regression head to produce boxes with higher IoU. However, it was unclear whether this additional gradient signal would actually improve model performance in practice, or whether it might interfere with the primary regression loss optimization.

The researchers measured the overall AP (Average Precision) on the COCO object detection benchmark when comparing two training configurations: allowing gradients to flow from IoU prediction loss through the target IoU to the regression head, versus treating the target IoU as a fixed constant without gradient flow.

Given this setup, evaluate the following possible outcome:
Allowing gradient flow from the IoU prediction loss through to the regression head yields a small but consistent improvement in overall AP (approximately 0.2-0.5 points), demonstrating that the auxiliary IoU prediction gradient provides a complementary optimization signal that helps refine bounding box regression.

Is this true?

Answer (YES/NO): NO